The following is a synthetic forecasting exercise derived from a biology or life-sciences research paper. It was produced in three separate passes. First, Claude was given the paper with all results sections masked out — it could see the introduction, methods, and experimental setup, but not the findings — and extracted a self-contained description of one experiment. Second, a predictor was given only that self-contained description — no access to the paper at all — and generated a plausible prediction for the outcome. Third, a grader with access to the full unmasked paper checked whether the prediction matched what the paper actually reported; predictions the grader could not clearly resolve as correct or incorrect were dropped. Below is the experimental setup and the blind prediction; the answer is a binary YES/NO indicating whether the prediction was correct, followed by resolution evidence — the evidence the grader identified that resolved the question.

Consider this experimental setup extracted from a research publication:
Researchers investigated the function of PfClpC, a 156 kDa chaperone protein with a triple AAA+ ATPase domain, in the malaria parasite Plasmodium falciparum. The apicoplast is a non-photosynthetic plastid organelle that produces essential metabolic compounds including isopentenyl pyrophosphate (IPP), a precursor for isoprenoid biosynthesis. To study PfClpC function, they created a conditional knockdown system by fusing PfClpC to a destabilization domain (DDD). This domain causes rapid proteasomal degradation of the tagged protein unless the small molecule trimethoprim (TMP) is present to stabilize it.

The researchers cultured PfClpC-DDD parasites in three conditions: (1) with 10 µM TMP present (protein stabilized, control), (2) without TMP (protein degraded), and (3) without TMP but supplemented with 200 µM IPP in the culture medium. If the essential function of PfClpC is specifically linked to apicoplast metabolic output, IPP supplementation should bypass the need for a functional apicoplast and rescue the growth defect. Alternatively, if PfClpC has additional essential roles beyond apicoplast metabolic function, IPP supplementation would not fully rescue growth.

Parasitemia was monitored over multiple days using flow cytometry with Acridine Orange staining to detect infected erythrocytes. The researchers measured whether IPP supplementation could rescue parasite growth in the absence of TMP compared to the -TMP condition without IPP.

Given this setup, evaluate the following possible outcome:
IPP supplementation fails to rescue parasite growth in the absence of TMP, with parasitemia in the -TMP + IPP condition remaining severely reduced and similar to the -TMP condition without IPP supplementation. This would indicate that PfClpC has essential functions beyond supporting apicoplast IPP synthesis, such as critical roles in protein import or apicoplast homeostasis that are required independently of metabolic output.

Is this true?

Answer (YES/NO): NO